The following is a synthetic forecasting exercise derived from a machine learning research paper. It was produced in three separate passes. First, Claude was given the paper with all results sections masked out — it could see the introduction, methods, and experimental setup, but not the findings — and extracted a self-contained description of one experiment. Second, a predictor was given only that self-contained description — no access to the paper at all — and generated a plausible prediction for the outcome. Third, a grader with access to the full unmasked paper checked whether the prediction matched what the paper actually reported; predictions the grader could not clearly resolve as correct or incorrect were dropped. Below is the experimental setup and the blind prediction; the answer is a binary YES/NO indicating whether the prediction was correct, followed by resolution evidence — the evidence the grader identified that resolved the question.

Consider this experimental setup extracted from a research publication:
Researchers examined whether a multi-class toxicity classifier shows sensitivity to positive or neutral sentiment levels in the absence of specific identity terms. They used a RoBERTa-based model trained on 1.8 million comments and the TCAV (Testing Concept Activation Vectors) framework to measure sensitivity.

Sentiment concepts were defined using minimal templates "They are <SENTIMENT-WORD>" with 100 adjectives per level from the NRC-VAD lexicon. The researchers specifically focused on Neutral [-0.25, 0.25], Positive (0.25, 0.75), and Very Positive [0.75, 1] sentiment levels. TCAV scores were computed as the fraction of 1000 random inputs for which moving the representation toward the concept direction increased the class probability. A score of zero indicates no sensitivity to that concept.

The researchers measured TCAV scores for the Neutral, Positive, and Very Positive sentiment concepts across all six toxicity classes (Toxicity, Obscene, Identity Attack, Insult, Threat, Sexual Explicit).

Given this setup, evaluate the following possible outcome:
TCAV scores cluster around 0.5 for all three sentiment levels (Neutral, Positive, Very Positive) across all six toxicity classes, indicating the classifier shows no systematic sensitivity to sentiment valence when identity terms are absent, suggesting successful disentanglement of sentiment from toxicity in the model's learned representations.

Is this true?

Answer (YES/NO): NO